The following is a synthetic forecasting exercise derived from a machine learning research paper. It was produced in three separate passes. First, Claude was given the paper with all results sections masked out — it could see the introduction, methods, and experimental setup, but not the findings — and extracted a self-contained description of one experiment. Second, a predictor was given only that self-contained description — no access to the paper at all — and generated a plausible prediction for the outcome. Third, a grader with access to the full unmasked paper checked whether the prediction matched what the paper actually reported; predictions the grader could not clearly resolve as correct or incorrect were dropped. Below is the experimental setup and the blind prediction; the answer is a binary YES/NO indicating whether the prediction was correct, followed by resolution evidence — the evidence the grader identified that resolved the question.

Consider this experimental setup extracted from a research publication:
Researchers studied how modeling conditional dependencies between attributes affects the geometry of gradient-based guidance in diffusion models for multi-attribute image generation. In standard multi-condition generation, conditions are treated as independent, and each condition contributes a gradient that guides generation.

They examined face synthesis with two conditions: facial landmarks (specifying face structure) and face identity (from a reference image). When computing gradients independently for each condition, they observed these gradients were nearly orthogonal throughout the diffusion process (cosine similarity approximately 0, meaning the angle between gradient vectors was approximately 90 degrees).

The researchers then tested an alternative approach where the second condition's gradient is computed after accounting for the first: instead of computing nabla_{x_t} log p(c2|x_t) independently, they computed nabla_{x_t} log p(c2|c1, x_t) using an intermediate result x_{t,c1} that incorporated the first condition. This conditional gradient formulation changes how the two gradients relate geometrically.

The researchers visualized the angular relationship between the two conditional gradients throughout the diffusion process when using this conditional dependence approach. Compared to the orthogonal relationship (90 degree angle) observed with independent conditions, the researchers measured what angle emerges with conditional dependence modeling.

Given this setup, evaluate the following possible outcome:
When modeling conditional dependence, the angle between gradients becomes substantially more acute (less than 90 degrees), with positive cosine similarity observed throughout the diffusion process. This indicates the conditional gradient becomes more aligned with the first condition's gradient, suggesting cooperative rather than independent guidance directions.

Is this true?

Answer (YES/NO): NO